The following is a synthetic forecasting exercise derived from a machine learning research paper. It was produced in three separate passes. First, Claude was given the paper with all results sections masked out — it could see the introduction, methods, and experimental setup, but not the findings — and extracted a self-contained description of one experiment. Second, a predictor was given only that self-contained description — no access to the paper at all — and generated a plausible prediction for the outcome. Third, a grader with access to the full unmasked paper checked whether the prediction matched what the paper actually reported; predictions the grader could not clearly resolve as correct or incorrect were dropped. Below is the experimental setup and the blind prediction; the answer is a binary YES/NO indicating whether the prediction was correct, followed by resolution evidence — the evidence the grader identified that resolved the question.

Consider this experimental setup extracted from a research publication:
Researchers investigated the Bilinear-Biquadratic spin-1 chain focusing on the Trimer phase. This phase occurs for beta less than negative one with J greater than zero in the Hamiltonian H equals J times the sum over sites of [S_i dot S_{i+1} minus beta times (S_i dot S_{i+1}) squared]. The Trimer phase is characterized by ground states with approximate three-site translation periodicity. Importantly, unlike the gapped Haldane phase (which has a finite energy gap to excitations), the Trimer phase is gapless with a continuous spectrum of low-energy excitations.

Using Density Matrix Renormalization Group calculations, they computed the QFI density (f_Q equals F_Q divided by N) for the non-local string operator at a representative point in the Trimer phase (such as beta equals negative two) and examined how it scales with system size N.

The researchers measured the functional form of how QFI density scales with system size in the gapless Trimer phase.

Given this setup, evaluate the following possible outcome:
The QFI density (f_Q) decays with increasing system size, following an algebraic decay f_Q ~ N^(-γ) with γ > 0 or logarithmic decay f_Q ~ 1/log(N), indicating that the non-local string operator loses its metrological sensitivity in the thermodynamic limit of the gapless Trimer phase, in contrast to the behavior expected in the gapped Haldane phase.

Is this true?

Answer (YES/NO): NO